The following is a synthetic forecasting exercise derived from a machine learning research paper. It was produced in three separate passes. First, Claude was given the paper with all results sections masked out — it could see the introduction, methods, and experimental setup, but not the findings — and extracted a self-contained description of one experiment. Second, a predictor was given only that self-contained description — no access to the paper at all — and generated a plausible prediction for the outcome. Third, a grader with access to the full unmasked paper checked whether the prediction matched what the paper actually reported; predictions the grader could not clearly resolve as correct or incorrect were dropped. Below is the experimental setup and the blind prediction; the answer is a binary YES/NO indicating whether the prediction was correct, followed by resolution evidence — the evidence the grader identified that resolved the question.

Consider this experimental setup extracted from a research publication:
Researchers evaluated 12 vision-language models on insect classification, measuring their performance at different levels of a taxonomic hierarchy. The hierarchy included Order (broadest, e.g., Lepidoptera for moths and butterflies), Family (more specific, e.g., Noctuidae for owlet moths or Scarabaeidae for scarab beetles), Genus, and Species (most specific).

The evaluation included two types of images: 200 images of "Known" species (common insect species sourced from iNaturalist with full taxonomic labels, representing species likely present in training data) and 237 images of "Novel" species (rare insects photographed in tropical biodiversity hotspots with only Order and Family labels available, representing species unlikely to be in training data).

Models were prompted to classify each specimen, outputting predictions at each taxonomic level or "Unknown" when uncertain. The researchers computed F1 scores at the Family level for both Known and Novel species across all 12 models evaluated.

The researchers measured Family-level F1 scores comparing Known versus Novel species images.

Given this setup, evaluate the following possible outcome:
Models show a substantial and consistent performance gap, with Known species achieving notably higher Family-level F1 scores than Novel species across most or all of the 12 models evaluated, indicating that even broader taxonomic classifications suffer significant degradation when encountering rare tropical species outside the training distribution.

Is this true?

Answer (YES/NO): YES